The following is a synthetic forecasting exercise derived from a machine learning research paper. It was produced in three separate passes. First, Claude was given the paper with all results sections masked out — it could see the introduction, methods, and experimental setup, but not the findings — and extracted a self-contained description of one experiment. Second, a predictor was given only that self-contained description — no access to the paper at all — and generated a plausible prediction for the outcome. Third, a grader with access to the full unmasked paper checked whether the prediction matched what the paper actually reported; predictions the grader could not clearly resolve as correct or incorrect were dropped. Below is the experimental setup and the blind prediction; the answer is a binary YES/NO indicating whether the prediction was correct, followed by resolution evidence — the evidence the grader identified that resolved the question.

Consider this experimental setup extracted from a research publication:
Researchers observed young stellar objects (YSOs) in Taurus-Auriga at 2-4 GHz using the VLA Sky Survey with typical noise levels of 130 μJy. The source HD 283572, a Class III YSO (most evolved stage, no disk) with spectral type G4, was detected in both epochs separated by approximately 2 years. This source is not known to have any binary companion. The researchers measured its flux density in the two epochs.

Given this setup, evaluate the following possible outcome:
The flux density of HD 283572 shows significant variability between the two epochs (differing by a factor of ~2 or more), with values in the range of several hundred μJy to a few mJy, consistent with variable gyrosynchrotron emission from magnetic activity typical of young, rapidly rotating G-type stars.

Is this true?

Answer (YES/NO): YES